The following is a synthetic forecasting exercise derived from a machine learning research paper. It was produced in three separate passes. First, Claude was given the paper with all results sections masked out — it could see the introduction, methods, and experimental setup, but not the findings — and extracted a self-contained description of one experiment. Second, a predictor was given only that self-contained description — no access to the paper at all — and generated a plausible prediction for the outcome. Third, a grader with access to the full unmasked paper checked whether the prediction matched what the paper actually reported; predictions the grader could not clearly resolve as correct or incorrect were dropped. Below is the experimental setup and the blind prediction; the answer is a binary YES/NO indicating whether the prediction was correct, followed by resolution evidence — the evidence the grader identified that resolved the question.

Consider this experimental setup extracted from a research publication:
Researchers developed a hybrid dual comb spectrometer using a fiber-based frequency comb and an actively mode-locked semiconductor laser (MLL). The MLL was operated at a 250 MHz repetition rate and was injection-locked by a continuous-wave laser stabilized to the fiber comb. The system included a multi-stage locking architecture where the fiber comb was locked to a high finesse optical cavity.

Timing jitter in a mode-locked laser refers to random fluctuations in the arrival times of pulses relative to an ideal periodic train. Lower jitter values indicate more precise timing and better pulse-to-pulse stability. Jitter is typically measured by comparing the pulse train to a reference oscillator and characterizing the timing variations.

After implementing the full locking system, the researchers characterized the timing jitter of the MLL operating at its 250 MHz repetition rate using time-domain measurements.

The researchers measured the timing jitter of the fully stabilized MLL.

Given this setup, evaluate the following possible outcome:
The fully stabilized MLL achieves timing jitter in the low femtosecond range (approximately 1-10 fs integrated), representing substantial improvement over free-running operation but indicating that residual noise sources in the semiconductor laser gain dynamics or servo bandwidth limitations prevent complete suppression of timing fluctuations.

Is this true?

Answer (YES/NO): NO